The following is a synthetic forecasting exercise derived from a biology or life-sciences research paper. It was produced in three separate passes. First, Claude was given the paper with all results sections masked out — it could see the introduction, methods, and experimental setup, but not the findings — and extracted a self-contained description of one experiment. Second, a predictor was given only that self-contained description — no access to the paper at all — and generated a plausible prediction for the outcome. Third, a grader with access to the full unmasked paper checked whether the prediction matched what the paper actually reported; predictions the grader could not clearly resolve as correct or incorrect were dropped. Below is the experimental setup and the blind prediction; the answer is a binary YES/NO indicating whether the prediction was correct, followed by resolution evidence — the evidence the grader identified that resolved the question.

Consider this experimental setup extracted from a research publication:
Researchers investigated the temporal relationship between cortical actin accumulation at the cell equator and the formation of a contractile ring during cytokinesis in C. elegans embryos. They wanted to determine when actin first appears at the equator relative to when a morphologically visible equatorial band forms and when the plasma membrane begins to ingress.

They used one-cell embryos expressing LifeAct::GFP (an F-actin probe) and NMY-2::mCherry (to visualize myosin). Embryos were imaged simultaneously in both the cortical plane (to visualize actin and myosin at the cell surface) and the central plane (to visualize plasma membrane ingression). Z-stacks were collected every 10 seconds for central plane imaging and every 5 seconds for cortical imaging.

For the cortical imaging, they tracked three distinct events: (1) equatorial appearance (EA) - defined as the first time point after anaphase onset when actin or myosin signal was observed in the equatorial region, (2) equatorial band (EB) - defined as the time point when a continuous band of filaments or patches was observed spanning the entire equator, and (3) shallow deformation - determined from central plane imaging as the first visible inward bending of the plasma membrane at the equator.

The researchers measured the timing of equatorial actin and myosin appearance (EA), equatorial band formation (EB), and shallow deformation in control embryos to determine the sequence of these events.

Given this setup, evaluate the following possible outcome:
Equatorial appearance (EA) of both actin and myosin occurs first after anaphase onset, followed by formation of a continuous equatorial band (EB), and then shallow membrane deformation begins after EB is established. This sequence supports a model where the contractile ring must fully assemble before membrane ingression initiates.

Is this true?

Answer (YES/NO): YES